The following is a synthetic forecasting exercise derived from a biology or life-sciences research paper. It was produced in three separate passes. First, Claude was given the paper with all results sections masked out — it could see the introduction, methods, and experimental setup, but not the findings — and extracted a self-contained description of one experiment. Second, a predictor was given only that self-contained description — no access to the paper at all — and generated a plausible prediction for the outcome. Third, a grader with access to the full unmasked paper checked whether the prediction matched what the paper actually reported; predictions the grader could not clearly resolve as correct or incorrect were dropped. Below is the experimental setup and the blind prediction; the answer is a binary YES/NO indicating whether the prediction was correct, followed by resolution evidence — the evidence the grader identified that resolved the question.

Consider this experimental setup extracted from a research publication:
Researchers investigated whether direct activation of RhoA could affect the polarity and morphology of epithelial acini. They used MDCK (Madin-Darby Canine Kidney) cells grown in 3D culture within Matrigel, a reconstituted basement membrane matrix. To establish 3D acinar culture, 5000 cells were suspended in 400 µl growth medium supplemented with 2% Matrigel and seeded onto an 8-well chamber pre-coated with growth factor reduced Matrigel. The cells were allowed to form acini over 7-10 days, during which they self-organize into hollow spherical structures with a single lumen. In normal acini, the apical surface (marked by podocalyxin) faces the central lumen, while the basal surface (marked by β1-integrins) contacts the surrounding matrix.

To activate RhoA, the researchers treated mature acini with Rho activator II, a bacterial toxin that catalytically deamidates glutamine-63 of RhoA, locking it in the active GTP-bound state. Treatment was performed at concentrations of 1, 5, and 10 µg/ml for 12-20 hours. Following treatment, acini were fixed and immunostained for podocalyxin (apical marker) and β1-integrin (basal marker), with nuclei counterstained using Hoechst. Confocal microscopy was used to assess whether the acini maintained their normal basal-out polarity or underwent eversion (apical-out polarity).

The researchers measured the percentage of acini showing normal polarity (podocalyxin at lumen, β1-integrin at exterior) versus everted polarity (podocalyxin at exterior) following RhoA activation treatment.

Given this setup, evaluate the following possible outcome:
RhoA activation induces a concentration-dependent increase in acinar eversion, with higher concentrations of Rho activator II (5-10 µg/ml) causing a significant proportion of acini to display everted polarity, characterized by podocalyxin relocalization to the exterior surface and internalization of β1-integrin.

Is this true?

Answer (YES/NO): NO